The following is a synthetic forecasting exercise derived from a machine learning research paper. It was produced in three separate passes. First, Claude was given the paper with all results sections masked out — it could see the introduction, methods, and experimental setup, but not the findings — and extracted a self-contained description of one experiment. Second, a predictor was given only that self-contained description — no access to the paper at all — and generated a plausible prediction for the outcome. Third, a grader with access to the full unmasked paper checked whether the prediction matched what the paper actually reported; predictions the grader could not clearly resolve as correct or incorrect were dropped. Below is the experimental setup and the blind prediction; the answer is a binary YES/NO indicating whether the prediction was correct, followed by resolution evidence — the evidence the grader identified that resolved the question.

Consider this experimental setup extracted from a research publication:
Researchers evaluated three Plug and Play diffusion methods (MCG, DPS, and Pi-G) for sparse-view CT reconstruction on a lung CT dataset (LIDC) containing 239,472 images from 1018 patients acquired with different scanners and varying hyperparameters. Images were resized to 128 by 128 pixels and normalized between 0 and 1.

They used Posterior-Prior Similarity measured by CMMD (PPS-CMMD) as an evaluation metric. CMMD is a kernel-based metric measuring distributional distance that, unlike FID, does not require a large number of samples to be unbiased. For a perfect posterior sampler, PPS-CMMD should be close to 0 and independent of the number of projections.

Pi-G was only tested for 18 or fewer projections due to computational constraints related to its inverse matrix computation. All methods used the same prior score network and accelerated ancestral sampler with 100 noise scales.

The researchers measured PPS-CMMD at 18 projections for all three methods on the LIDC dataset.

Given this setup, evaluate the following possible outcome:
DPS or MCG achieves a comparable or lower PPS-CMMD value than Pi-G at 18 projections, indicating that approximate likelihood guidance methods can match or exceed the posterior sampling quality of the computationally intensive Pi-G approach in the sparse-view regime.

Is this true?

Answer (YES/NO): NO